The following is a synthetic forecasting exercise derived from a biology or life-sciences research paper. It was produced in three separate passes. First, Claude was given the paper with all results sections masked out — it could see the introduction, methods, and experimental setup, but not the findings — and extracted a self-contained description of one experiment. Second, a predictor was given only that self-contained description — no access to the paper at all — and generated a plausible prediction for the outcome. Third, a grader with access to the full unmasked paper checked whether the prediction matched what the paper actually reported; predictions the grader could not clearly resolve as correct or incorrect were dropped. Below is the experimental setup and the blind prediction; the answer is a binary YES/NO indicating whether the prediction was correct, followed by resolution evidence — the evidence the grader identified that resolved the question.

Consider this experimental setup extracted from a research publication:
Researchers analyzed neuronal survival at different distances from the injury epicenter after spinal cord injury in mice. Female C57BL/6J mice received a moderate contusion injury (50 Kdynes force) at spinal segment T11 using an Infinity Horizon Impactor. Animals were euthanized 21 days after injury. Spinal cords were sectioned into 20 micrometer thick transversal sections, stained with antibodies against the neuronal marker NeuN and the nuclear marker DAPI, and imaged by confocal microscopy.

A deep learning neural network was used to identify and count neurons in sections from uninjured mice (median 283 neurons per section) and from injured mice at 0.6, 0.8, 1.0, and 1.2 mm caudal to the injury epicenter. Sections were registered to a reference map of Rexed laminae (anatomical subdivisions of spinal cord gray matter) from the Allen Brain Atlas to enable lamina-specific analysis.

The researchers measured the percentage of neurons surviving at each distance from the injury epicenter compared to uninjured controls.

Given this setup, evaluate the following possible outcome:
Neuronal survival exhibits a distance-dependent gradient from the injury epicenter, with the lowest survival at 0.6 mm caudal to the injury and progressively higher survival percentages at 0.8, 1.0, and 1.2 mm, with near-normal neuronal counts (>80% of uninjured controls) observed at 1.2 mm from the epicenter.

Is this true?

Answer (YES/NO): NO